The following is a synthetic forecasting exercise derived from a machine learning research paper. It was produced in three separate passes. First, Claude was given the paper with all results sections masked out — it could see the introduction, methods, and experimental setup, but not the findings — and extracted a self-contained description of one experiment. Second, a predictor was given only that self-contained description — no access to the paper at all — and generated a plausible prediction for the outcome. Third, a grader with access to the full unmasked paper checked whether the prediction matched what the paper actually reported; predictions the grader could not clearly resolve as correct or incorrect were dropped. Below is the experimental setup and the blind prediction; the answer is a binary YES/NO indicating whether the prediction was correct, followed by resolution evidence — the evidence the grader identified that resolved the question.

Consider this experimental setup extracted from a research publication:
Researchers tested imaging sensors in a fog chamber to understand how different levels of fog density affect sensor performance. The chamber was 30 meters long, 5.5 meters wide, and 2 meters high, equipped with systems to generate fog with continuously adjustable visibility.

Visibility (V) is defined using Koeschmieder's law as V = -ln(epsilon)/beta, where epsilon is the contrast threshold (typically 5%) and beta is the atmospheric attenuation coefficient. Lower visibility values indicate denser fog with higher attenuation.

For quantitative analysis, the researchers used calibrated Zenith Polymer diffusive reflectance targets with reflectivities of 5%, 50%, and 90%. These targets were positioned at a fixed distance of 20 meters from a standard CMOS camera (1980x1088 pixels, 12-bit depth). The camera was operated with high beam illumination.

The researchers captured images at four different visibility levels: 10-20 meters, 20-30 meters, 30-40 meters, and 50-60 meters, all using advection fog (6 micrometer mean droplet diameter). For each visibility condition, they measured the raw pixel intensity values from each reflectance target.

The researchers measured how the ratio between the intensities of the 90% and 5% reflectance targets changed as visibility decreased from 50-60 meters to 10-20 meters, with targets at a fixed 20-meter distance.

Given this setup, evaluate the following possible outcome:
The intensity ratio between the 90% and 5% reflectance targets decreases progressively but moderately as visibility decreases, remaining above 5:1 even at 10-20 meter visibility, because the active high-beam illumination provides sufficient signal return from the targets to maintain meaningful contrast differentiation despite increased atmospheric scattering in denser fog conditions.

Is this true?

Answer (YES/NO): NO